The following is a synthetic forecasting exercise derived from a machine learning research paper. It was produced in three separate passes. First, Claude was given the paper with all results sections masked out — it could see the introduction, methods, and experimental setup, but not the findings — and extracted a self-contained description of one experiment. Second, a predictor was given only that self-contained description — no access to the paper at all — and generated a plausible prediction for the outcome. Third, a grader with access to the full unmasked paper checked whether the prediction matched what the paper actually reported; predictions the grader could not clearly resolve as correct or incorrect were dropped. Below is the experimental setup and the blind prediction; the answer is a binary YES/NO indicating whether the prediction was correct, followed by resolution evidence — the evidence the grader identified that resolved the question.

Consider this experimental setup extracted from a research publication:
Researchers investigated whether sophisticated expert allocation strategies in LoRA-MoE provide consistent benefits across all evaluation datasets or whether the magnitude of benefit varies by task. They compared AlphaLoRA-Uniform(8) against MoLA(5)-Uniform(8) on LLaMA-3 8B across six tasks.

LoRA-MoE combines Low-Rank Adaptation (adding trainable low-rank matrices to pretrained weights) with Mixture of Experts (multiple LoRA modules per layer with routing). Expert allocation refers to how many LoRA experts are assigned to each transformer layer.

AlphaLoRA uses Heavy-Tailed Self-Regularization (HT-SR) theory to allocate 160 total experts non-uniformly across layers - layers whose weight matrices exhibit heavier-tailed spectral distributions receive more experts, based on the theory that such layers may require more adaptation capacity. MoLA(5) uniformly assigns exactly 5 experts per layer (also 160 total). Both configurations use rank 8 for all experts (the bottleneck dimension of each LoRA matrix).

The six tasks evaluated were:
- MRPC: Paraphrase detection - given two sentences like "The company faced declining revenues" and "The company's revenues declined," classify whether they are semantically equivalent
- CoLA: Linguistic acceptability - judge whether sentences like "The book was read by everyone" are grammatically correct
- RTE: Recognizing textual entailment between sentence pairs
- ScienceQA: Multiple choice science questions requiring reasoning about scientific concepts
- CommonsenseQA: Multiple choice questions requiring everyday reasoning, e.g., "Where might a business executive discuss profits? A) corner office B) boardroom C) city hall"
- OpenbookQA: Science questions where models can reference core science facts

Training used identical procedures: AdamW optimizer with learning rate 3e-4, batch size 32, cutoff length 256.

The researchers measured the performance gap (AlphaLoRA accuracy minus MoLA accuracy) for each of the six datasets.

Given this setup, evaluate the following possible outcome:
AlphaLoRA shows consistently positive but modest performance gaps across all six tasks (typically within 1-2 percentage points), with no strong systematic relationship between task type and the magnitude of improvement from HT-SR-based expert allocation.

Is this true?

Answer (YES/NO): YES